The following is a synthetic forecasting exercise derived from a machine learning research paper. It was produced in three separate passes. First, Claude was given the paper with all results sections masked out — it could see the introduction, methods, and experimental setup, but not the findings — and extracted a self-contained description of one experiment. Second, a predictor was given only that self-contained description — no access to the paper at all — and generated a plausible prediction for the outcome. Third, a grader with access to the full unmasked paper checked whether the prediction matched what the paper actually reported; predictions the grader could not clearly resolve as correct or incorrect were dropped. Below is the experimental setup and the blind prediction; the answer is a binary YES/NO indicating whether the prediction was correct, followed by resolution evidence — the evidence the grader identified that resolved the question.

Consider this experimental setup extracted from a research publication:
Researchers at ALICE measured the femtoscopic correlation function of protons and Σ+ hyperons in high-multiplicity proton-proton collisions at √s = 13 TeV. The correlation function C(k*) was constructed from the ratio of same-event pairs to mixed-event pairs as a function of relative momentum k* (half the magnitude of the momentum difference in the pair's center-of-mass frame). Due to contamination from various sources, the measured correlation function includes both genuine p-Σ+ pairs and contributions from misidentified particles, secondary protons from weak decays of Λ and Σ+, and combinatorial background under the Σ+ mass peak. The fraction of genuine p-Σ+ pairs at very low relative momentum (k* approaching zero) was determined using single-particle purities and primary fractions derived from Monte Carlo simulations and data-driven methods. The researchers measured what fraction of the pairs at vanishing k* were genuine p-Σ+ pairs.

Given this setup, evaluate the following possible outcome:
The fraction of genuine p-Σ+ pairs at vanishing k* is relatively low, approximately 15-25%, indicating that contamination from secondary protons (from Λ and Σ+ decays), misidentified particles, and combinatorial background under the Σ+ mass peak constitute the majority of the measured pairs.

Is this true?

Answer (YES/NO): NO